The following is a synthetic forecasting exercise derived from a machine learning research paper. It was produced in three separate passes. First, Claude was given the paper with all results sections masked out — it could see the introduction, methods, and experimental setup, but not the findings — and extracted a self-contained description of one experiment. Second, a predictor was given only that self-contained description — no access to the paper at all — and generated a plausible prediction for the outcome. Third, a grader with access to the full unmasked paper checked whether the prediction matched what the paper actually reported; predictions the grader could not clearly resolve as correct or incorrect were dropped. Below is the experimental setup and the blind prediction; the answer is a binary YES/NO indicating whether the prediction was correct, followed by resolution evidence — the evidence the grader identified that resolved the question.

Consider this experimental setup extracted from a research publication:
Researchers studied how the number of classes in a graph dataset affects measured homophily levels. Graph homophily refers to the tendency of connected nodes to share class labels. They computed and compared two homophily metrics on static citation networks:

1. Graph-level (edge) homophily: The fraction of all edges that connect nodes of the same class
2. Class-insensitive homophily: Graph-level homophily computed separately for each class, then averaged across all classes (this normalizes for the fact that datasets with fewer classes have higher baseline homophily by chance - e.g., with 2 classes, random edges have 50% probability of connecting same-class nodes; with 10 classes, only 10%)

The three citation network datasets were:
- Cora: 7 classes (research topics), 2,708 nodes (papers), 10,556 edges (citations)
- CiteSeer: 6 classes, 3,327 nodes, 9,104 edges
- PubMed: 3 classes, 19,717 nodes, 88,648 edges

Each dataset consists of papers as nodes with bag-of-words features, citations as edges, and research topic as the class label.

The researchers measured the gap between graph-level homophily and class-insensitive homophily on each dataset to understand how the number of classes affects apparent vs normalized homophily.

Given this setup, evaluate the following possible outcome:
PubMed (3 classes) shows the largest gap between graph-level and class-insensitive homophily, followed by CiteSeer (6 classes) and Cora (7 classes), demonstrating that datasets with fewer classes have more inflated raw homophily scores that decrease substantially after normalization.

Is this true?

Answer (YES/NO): YES